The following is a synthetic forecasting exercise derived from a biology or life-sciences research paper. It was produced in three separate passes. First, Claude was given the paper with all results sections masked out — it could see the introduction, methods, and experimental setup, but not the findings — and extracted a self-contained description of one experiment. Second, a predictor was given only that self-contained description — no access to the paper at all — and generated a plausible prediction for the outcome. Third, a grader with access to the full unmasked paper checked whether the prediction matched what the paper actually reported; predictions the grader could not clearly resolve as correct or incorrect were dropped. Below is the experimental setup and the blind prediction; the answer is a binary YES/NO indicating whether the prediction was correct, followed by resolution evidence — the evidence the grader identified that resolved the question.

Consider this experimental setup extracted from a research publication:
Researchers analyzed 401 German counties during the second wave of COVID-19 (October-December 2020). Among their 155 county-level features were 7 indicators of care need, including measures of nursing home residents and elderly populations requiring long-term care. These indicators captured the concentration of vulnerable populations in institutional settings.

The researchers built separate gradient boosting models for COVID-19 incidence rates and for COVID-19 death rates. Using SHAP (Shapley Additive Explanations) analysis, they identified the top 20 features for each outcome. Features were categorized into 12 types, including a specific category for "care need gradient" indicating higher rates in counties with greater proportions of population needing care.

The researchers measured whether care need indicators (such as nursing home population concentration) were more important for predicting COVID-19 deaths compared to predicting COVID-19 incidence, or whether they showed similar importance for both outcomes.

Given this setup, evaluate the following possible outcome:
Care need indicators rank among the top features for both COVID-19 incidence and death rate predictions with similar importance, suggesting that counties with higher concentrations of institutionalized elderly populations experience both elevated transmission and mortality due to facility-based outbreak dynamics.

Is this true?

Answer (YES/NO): NO